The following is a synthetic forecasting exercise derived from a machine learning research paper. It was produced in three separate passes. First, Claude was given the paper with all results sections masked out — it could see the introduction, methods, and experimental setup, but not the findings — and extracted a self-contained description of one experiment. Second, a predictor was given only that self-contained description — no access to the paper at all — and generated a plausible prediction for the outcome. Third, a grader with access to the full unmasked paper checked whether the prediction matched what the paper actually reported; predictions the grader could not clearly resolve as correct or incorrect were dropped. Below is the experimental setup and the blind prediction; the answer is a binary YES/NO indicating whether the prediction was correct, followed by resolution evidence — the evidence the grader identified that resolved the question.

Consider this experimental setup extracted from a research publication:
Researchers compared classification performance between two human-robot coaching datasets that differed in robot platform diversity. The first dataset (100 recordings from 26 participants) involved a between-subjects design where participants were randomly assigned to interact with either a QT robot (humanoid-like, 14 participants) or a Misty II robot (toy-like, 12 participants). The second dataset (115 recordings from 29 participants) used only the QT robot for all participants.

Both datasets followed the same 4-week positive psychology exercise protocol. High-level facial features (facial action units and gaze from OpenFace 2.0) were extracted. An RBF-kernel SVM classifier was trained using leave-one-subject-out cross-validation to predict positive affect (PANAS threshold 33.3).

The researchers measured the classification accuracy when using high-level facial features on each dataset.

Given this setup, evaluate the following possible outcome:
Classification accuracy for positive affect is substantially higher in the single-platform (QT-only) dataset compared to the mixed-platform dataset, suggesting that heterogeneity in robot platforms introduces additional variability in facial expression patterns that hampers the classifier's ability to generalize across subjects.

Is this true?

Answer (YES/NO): YES